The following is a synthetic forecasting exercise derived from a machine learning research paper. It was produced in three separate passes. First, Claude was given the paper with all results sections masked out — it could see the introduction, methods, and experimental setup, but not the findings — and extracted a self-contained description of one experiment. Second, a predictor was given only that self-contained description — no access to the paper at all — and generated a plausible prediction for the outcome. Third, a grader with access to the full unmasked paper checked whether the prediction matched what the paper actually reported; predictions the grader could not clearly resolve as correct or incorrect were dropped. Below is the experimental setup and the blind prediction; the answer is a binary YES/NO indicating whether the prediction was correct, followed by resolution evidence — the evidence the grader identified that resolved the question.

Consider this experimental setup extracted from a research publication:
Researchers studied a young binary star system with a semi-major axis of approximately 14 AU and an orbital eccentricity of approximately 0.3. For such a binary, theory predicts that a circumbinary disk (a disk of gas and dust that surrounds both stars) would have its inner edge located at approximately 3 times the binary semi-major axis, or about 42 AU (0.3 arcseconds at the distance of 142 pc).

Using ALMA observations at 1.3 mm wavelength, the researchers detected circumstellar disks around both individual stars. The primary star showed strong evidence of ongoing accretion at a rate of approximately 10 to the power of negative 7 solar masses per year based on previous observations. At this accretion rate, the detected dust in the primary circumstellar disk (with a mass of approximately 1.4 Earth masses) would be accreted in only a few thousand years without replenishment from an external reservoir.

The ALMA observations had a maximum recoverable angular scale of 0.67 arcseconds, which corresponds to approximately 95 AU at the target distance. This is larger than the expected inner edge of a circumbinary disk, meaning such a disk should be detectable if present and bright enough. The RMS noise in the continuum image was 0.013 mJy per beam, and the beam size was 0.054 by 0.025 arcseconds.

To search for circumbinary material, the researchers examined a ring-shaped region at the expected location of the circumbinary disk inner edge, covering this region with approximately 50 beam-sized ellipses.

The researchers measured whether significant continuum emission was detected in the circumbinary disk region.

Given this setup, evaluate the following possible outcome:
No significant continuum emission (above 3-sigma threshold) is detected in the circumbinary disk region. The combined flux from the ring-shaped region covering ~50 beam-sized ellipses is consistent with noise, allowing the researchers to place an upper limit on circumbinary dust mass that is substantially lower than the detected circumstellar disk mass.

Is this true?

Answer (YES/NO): YES